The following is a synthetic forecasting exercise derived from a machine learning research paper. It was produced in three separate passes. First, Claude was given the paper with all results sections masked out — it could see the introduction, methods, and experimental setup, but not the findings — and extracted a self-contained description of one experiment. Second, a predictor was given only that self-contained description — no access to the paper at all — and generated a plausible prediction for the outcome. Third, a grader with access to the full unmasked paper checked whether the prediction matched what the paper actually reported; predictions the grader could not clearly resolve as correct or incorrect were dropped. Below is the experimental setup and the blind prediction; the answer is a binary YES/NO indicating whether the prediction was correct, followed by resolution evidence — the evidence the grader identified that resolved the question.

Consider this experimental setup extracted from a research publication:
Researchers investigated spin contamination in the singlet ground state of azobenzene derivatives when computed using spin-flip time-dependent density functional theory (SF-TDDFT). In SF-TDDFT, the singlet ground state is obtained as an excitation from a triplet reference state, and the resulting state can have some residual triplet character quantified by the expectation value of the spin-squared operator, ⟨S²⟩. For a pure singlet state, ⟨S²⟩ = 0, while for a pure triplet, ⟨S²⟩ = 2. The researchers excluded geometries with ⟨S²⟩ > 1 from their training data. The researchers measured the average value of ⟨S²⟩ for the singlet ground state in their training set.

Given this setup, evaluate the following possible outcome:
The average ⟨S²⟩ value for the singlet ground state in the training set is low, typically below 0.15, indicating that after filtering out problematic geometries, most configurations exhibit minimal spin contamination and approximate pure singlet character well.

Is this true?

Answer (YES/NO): NO